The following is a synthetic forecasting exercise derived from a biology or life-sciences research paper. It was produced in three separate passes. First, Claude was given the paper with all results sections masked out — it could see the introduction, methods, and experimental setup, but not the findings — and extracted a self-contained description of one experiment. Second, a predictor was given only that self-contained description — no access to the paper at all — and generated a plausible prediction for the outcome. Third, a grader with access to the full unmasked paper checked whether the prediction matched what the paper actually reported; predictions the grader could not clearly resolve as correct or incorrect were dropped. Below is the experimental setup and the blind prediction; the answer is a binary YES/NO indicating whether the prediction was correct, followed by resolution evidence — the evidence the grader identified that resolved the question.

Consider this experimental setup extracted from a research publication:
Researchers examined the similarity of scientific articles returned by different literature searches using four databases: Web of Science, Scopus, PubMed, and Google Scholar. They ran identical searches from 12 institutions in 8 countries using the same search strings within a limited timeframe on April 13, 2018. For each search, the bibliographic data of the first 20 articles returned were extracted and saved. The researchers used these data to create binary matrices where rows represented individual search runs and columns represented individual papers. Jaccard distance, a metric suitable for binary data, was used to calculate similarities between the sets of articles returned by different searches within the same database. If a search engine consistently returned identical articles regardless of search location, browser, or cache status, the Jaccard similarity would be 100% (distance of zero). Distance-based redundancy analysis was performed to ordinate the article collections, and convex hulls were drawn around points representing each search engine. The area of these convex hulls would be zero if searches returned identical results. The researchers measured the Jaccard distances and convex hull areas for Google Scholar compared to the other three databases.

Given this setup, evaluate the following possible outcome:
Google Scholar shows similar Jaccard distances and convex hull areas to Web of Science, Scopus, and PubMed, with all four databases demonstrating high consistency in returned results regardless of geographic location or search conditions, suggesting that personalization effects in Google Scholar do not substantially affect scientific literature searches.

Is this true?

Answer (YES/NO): NO